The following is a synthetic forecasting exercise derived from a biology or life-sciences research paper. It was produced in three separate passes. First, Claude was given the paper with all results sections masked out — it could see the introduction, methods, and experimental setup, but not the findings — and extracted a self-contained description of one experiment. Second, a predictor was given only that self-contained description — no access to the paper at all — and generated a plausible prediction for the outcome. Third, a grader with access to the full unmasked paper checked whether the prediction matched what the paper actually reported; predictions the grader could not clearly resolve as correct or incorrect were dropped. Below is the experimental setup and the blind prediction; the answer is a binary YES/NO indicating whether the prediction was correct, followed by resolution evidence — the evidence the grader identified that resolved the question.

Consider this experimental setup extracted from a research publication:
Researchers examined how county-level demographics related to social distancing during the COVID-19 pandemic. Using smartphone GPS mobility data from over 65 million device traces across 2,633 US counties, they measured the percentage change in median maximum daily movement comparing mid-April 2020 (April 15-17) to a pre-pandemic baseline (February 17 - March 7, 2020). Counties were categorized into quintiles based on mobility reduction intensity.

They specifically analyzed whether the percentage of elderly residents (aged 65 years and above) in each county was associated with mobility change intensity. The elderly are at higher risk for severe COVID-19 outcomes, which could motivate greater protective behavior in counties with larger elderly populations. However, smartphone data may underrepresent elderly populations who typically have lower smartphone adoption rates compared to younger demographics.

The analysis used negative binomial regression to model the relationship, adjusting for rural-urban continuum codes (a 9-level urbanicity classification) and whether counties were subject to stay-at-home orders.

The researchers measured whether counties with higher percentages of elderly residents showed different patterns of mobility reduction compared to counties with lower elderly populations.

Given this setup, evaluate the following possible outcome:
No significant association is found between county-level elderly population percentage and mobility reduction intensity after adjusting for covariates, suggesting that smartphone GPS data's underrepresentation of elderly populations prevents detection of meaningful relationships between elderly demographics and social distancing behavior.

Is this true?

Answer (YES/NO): NO